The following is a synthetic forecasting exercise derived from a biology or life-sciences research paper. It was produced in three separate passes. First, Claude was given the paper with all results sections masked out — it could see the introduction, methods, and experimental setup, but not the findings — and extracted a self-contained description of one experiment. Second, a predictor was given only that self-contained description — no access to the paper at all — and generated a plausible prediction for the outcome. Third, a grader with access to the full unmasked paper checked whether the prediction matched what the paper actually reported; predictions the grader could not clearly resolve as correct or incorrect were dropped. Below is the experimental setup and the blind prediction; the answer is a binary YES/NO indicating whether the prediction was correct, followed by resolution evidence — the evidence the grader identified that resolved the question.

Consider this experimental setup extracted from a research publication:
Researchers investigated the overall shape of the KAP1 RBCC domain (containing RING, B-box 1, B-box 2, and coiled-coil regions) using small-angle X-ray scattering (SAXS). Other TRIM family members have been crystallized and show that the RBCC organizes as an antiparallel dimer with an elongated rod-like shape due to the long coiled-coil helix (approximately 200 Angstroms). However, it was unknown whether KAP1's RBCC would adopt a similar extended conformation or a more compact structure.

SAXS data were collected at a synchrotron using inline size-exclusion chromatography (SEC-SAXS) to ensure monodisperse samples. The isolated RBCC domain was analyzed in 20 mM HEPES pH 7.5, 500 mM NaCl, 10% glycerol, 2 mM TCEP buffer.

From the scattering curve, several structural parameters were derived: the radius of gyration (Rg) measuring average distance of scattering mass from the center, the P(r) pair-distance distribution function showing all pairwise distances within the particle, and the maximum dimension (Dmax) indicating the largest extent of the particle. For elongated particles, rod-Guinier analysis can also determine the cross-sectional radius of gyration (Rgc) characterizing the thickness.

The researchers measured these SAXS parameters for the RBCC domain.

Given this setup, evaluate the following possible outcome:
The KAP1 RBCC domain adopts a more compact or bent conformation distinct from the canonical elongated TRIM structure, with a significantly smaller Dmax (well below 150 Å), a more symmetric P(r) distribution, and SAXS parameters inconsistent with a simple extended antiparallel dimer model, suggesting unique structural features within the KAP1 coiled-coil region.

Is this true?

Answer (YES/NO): NO